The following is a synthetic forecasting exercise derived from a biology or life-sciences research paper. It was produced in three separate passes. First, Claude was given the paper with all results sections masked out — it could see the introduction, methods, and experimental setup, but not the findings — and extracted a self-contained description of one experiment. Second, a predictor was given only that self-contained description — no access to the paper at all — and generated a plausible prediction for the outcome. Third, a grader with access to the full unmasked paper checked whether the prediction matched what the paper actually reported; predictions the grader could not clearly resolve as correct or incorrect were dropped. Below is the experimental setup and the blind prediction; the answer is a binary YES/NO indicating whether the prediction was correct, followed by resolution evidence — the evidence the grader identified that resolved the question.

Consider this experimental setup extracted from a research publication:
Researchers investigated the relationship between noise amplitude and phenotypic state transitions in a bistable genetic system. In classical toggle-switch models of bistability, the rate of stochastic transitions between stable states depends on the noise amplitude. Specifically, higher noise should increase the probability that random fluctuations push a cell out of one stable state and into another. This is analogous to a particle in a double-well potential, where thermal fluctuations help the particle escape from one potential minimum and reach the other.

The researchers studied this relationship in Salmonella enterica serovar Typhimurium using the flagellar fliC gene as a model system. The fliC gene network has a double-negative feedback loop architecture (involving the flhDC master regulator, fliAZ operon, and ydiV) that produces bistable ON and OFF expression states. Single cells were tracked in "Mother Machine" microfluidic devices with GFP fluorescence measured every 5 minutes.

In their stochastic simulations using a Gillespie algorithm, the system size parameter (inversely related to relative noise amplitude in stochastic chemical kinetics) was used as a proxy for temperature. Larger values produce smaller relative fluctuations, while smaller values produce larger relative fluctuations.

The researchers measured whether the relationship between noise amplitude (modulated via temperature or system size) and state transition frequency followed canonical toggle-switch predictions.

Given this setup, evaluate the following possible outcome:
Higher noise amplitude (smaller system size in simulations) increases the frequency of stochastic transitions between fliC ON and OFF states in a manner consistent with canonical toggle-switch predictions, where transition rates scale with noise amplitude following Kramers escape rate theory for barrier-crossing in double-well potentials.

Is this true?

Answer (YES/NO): NO